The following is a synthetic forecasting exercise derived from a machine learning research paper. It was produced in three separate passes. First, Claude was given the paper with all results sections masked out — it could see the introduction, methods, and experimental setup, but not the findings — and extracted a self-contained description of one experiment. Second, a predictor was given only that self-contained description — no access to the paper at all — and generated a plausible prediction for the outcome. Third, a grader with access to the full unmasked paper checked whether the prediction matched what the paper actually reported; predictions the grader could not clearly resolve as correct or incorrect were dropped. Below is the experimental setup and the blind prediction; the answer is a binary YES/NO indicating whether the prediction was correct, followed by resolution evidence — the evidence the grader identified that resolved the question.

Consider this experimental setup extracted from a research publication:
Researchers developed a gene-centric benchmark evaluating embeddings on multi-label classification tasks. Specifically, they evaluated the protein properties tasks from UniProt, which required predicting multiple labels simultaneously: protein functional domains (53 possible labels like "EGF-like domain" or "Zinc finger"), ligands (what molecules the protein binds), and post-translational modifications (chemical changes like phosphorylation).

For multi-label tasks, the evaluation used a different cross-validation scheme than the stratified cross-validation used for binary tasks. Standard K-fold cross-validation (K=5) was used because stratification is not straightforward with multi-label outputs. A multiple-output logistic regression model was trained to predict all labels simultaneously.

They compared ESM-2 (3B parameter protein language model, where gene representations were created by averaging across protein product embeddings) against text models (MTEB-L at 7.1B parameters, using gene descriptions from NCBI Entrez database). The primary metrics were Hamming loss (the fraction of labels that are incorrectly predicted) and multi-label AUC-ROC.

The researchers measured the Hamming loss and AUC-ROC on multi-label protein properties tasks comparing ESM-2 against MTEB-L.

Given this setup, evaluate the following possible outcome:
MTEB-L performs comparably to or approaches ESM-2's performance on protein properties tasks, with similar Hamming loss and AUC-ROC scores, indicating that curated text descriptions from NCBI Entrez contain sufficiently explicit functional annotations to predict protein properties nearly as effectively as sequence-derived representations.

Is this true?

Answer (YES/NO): NO